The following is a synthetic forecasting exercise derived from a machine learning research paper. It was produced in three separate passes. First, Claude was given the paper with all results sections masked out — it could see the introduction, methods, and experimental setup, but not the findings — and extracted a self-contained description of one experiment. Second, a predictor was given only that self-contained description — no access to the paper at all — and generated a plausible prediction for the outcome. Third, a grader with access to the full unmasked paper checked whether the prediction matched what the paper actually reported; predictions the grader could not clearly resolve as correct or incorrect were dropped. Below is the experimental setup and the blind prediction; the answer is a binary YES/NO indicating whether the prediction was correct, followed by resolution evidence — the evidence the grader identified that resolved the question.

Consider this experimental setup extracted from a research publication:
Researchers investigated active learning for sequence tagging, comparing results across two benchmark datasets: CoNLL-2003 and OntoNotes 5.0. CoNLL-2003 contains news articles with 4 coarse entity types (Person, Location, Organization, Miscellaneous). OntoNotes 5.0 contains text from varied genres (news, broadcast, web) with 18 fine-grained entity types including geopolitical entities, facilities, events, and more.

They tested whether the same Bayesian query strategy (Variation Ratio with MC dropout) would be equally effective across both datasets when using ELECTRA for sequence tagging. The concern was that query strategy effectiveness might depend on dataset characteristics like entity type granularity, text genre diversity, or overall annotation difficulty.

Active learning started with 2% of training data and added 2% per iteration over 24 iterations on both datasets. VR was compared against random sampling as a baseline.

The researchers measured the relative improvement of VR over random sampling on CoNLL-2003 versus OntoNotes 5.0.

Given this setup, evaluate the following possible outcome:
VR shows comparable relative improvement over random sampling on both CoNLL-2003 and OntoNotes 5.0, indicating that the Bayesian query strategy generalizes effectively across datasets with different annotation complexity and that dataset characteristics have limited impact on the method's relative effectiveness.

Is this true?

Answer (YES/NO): NO